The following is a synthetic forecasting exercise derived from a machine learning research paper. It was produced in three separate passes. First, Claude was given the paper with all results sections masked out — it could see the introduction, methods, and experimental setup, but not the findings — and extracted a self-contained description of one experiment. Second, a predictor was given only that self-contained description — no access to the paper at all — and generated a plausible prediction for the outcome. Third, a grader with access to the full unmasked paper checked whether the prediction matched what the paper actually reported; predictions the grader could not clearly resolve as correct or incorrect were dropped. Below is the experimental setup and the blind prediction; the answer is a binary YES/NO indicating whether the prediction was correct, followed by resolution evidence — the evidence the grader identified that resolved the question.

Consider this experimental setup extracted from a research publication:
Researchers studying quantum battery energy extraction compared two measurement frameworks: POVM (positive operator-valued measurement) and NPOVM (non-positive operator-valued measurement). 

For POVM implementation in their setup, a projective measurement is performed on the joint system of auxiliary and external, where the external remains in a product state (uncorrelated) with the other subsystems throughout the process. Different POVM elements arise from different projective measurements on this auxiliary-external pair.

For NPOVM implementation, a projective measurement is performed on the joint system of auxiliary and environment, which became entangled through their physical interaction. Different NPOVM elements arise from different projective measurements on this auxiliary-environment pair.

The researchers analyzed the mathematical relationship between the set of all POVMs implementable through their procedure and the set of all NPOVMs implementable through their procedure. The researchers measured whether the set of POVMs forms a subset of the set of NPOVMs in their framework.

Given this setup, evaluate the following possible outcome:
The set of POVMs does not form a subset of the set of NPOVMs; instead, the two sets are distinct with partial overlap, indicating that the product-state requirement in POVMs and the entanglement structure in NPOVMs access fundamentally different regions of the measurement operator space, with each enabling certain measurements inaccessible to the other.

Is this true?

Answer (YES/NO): NO